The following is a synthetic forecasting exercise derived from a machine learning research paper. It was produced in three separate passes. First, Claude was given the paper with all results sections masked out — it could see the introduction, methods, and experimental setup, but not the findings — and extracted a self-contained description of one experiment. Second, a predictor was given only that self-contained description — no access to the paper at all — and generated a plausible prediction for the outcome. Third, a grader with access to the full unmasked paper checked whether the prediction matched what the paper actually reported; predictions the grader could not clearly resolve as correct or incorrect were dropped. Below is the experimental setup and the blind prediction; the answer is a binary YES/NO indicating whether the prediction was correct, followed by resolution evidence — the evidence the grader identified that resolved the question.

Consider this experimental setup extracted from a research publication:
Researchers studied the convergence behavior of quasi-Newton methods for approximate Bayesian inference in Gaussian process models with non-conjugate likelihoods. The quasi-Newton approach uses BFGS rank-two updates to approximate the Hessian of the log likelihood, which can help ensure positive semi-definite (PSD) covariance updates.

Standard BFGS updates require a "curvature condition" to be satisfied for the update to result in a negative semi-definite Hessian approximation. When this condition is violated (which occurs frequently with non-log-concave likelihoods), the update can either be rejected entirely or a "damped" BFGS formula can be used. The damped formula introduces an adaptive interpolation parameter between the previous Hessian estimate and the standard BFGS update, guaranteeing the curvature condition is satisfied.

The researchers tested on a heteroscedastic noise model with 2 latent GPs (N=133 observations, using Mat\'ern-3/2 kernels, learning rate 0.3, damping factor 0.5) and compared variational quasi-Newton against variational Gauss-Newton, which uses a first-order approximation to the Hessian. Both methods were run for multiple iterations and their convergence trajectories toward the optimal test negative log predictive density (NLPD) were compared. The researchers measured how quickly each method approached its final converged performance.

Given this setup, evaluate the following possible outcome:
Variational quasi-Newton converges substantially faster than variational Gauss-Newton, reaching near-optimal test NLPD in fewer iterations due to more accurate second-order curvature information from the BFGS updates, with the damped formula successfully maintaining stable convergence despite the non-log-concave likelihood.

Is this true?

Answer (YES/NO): NO